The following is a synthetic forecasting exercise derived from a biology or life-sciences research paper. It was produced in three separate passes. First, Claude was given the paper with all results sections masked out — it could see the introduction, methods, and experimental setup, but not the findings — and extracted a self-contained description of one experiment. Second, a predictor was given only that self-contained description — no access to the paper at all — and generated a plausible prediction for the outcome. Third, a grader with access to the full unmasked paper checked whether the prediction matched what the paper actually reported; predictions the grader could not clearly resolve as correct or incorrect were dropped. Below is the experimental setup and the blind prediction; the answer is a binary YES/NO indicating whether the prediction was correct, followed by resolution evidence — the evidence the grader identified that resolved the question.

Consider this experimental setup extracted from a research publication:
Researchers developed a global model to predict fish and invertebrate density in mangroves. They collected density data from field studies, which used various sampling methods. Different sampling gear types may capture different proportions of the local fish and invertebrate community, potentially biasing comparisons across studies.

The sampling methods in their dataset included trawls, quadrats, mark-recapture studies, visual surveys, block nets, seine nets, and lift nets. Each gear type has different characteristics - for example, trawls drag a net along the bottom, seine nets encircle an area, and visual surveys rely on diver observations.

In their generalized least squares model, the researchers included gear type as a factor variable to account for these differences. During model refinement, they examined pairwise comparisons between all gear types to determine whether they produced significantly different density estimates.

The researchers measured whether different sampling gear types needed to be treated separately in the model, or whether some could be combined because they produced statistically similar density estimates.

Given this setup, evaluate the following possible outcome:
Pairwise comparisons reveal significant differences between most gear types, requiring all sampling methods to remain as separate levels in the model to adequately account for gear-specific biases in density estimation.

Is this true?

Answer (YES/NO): NO